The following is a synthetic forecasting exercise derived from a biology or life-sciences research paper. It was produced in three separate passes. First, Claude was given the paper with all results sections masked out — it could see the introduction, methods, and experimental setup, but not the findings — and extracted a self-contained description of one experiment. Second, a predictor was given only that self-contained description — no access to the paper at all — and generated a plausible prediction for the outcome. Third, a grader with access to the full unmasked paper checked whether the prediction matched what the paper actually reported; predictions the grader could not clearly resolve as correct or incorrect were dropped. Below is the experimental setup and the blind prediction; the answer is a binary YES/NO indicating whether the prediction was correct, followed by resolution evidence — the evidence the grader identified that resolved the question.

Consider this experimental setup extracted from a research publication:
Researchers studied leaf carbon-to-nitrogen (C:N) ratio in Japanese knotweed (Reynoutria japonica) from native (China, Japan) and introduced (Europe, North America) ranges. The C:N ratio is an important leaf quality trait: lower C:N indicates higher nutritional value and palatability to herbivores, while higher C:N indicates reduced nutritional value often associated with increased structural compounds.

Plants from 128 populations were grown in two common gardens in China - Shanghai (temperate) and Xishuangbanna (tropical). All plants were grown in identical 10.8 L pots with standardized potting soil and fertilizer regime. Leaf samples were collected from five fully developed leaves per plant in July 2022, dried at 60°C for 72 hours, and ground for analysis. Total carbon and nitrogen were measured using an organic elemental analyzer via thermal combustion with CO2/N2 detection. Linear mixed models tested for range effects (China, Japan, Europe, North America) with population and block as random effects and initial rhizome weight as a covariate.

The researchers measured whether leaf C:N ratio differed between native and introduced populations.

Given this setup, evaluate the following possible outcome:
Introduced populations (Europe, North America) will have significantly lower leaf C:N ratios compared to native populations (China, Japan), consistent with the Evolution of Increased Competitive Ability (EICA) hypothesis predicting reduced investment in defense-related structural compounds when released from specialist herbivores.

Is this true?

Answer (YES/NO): NO